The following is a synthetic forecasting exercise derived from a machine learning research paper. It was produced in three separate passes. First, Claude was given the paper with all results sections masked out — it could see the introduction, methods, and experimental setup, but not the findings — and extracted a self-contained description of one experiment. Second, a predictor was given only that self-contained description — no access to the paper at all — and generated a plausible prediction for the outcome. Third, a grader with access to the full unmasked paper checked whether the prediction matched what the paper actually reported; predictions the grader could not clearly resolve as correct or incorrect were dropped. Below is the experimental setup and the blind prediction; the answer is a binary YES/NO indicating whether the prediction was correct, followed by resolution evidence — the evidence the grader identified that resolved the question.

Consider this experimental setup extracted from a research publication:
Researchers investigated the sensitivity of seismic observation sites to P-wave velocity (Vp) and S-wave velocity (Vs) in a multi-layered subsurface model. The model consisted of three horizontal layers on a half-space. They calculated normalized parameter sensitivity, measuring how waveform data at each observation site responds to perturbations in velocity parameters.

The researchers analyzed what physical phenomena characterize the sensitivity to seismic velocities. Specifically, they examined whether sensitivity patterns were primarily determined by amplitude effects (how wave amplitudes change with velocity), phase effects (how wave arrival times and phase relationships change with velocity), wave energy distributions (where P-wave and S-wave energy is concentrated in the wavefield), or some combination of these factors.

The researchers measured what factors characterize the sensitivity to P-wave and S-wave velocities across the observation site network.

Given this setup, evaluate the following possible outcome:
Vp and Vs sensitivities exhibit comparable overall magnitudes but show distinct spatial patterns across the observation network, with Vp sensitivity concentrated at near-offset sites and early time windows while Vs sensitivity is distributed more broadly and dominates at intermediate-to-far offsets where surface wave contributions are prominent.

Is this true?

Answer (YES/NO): NO